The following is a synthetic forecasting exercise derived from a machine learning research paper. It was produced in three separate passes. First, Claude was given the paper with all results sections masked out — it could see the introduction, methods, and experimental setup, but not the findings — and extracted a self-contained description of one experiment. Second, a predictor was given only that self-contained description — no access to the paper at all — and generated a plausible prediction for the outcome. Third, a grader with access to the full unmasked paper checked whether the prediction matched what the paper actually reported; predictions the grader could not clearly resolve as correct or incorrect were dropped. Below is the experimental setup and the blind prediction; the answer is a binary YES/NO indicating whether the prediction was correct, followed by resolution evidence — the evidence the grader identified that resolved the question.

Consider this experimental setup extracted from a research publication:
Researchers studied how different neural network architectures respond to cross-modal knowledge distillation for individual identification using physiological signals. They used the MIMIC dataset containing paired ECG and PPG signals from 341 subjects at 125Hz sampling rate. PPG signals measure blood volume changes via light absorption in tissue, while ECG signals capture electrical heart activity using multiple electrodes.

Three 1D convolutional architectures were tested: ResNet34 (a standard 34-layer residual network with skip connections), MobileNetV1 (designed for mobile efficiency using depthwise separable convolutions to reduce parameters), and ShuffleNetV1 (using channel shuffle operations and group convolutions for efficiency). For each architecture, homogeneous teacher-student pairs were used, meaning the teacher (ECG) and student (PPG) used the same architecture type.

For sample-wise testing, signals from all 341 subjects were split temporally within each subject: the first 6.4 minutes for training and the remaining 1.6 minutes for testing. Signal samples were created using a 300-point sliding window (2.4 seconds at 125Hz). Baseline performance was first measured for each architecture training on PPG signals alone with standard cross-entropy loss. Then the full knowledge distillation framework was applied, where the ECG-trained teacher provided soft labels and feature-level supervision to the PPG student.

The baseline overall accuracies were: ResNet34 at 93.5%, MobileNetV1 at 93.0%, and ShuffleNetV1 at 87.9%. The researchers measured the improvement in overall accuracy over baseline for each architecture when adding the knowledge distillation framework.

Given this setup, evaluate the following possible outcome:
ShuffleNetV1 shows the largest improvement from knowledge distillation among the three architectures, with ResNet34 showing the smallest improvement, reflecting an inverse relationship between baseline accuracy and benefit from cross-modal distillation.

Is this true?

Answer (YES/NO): NO